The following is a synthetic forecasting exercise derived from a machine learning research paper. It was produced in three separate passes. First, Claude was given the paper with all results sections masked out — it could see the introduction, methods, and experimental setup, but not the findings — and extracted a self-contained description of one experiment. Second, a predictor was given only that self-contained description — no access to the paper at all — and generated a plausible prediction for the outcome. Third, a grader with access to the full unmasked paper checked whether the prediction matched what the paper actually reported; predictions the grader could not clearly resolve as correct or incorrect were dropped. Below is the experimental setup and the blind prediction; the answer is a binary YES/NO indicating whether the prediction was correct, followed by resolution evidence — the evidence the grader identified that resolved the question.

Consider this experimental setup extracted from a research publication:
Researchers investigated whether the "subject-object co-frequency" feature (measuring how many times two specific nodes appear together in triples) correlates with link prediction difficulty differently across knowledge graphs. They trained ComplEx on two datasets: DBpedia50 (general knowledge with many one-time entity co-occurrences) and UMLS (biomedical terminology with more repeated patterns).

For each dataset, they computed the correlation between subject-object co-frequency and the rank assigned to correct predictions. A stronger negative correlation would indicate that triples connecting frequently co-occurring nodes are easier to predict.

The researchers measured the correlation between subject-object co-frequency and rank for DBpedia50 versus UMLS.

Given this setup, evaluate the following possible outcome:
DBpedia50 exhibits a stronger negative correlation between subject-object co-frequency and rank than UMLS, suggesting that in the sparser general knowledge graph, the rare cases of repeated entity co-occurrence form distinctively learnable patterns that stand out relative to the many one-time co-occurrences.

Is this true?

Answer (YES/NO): YES